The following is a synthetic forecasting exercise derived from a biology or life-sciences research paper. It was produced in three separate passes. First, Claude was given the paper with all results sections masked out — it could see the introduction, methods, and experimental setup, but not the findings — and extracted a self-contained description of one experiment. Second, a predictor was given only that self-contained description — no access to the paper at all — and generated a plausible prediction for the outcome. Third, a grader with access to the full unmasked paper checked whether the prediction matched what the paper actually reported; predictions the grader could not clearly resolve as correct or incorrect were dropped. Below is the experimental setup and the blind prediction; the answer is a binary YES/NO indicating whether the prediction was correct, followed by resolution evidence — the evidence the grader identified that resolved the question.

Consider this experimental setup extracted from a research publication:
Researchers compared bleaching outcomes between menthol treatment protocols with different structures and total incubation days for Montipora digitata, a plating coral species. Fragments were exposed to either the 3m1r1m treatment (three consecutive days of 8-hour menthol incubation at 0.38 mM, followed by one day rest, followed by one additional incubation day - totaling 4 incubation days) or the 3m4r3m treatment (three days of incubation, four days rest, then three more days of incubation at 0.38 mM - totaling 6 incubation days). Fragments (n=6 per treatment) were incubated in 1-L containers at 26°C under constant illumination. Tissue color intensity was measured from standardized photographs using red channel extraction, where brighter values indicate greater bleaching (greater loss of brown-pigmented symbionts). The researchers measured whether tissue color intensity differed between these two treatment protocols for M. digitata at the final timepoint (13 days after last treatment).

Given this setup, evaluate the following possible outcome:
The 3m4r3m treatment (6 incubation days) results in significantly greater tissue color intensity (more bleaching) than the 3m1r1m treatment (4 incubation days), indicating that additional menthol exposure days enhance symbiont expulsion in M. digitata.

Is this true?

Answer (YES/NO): NO